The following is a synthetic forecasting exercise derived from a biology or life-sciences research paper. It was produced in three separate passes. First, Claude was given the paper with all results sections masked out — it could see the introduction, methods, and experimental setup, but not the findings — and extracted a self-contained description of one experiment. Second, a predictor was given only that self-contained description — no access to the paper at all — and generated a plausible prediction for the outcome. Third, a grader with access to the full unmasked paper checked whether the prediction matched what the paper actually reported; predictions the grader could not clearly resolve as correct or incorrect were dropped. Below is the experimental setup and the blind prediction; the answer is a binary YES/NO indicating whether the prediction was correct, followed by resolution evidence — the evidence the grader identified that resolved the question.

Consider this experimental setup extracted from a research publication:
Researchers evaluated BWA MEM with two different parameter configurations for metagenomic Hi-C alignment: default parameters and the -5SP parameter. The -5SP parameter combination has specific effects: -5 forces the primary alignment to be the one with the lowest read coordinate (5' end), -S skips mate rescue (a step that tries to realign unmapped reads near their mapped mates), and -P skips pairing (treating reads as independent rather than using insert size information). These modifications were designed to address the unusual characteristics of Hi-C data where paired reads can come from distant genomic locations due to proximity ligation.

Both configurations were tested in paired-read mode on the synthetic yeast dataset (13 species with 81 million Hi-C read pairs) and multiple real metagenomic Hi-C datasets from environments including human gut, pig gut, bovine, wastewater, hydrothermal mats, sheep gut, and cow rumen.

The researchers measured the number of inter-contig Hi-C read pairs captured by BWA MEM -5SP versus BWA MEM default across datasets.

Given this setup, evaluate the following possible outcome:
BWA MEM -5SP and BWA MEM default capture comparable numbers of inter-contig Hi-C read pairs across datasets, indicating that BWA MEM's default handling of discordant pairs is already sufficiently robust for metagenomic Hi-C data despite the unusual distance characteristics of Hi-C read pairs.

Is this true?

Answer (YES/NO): NO